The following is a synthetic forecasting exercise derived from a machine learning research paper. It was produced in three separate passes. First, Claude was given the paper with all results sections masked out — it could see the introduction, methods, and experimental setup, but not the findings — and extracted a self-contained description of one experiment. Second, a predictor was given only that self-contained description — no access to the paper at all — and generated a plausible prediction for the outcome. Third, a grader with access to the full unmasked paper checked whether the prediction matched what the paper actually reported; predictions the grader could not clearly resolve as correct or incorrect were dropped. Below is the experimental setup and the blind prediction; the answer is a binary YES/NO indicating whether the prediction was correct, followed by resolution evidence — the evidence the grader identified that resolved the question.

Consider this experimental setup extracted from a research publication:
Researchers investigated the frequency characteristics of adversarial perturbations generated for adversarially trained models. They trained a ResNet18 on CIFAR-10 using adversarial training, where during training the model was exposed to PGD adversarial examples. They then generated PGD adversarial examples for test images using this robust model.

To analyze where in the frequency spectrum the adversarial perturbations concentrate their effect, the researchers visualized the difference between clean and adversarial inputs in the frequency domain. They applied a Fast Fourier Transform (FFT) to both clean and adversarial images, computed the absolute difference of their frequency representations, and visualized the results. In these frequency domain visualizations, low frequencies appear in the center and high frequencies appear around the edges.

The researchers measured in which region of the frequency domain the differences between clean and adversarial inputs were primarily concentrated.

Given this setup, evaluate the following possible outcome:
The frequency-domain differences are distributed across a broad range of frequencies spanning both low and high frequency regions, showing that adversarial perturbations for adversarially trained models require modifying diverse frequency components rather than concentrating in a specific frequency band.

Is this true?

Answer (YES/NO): NO